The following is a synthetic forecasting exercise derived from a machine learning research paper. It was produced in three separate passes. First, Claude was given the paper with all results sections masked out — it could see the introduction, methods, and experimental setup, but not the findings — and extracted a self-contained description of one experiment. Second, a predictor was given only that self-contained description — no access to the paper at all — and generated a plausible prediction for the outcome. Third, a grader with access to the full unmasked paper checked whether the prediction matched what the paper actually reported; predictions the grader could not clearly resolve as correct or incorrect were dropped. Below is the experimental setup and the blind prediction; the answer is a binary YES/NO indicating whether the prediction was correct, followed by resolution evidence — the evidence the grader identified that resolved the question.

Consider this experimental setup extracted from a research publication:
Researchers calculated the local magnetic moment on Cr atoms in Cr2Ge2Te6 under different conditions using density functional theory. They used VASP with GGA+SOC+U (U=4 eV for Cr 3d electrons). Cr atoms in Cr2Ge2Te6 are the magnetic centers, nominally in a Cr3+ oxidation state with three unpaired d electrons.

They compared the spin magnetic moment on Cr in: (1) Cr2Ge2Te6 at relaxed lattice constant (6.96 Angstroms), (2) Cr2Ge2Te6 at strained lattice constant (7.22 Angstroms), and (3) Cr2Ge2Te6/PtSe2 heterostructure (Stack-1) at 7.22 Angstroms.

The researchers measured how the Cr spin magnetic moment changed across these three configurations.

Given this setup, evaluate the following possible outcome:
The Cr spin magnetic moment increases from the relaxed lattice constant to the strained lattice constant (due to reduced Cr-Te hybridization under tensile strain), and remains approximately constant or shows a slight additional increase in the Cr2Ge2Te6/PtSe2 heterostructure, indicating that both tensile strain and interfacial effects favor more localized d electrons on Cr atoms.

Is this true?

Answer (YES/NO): NO